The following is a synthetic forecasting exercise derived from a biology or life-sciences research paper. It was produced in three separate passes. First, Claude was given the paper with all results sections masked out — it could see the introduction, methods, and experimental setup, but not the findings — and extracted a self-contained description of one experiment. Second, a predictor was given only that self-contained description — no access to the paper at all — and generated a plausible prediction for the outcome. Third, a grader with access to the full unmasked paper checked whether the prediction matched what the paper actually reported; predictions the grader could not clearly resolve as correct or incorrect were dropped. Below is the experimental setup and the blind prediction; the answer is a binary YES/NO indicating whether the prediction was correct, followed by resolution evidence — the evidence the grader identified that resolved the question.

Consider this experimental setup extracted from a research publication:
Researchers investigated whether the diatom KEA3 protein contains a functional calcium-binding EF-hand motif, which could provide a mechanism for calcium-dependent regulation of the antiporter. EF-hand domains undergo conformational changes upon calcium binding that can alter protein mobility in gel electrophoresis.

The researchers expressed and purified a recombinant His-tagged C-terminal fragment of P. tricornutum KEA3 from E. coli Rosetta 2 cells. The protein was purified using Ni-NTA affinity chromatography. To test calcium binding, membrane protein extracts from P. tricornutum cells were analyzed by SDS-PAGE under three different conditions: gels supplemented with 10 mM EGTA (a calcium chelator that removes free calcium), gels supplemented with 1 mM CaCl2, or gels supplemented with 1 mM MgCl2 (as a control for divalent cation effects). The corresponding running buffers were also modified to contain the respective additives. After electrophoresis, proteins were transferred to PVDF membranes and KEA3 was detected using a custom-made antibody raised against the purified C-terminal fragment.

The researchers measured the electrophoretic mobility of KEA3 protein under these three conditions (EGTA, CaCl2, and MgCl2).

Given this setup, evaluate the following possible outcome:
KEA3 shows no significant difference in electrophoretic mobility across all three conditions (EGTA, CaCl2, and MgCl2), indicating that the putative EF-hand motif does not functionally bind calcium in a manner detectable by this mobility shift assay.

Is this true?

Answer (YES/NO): NO